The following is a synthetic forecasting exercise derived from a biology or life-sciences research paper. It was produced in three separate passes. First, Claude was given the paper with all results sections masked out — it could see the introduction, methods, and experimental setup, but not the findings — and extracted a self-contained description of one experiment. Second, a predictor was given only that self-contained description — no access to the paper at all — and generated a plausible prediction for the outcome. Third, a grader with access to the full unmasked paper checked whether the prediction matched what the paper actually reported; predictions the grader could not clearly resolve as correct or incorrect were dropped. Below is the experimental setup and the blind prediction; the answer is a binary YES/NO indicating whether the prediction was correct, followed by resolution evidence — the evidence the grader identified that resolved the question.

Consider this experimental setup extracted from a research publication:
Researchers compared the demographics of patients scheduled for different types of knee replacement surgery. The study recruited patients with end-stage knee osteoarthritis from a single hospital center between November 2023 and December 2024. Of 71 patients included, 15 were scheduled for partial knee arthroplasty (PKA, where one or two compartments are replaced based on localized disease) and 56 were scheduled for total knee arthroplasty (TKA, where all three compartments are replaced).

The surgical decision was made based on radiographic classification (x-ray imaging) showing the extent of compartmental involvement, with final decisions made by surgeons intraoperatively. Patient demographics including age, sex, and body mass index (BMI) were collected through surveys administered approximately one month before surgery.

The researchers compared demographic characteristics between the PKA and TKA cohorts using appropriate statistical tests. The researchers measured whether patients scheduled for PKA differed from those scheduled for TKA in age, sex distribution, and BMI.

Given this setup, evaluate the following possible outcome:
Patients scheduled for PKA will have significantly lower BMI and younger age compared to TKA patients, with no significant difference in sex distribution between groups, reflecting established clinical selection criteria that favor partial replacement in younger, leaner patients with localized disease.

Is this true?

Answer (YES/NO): NO